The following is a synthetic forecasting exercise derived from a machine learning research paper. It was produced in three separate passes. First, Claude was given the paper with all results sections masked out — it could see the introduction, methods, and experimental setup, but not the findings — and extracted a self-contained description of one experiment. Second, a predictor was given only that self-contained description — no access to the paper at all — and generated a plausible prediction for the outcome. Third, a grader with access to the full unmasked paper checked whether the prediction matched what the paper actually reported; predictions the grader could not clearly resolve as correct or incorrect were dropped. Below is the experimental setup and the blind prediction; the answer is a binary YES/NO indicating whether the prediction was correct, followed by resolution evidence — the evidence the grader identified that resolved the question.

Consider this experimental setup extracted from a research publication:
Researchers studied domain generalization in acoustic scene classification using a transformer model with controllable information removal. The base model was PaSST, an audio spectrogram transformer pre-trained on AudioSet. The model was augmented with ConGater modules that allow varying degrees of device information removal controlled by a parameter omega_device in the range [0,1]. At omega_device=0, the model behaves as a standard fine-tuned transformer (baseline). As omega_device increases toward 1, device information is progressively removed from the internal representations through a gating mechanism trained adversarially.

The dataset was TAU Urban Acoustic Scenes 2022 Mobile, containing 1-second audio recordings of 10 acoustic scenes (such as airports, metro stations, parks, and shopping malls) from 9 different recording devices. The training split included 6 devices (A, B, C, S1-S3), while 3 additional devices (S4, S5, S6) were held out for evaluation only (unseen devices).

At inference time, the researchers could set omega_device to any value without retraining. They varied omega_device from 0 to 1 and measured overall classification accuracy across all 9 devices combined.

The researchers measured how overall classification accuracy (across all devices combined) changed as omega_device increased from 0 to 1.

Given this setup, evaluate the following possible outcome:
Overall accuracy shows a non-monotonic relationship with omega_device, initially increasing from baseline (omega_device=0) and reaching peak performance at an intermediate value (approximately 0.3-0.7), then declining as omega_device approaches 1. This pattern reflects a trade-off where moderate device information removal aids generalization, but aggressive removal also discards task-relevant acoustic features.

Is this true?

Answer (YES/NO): NO